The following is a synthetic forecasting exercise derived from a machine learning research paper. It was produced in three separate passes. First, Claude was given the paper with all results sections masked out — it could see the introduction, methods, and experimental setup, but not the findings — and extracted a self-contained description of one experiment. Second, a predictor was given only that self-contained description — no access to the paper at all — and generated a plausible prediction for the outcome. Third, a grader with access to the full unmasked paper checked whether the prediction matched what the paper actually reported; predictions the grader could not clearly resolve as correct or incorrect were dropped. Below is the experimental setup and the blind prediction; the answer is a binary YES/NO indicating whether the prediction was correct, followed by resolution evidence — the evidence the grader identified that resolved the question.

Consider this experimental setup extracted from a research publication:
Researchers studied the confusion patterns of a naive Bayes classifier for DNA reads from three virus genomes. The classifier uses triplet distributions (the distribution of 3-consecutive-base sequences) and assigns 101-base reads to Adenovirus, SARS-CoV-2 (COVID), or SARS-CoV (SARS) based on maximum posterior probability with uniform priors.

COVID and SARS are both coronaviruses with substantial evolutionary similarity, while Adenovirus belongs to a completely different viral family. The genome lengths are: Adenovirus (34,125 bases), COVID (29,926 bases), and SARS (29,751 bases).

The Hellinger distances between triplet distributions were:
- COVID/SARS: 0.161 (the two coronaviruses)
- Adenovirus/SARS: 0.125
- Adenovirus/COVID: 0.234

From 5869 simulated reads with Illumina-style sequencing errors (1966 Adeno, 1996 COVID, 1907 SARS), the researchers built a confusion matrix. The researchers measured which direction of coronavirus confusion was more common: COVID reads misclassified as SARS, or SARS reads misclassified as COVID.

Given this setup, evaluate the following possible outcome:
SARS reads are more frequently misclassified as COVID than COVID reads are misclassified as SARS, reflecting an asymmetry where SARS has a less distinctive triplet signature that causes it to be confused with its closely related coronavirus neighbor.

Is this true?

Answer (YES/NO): NO